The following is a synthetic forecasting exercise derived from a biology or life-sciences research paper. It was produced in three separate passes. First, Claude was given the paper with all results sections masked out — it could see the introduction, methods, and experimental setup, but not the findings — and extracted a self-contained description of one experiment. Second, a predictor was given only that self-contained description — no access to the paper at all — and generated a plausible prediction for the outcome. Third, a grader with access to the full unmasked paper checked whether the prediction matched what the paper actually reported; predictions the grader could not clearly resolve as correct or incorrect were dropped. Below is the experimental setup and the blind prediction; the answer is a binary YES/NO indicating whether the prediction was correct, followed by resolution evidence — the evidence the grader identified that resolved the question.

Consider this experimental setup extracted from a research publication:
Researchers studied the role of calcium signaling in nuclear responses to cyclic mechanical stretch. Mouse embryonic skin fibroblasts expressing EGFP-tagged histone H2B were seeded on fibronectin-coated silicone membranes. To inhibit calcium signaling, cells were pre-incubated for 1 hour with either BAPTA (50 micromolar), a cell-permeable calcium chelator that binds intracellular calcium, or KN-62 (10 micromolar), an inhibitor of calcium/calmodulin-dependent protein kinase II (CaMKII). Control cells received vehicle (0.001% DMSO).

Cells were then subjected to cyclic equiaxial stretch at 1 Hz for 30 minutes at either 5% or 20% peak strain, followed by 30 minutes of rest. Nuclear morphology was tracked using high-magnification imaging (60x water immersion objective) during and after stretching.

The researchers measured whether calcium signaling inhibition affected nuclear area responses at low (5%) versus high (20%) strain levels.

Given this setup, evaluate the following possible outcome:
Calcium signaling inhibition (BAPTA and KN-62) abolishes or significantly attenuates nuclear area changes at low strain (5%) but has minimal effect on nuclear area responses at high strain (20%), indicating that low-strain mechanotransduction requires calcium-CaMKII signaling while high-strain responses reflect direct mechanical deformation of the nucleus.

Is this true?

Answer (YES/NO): YES